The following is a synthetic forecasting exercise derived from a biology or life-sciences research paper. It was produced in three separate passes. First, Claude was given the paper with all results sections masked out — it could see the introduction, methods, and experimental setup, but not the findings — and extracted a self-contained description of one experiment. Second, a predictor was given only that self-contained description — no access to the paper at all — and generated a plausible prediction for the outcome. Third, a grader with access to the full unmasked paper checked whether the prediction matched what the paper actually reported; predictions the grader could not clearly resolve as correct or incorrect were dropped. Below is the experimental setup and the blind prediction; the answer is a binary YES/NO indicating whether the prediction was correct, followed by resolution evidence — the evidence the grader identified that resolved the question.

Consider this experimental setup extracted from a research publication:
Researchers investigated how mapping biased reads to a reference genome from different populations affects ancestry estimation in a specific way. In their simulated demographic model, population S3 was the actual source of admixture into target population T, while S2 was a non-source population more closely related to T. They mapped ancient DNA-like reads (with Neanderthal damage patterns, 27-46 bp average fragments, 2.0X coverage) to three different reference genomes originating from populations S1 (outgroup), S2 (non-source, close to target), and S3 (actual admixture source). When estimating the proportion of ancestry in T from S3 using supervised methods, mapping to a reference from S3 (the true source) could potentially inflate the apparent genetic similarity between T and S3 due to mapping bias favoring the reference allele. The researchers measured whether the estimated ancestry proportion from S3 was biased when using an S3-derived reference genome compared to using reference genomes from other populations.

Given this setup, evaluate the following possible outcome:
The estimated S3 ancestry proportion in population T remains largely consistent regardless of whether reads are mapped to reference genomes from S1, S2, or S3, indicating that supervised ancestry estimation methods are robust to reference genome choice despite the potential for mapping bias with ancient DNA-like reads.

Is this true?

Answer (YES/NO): NO